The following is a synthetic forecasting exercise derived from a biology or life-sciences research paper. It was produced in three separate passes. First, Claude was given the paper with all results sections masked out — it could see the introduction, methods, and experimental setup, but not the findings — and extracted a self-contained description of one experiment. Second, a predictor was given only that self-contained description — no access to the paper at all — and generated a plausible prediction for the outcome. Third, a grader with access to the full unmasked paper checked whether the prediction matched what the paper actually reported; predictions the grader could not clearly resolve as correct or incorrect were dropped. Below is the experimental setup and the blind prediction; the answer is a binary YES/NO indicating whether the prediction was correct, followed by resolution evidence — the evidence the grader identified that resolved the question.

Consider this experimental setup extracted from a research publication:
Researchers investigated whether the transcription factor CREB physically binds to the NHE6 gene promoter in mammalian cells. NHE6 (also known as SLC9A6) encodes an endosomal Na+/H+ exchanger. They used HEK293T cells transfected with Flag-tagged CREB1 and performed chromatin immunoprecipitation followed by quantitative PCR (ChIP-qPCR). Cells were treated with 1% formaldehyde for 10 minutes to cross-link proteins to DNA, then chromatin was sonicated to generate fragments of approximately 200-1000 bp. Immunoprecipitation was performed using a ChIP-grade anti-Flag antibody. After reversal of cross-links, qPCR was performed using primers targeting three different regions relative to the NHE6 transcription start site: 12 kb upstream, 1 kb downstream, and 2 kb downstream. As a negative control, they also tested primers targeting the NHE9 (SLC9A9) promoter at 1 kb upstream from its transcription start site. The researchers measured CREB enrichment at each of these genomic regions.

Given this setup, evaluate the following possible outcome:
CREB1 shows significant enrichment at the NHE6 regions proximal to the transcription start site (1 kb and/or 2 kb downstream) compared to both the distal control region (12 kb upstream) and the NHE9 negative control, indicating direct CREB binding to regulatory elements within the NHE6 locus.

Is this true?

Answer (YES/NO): NO